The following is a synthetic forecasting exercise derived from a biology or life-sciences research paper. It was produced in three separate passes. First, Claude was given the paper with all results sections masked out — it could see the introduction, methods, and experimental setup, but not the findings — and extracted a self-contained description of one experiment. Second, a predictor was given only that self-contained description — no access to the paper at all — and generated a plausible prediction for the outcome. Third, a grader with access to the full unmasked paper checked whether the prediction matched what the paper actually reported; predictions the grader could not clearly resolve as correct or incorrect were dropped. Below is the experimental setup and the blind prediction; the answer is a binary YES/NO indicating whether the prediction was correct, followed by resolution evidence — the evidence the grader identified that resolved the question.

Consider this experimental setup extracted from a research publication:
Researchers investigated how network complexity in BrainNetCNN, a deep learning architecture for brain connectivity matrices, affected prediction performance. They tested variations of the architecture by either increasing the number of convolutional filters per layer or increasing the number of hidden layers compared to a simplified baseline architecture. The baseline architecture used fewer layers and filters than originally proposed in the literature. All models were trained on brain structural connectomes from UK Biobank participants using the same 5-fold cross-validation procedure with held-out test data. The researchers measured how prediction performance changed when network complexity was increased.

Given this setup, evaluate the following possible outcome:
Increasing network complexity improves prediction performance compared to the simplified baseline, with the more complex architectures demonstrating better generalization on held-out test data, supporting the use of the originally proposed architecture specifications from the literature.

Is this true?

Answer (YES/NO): NO